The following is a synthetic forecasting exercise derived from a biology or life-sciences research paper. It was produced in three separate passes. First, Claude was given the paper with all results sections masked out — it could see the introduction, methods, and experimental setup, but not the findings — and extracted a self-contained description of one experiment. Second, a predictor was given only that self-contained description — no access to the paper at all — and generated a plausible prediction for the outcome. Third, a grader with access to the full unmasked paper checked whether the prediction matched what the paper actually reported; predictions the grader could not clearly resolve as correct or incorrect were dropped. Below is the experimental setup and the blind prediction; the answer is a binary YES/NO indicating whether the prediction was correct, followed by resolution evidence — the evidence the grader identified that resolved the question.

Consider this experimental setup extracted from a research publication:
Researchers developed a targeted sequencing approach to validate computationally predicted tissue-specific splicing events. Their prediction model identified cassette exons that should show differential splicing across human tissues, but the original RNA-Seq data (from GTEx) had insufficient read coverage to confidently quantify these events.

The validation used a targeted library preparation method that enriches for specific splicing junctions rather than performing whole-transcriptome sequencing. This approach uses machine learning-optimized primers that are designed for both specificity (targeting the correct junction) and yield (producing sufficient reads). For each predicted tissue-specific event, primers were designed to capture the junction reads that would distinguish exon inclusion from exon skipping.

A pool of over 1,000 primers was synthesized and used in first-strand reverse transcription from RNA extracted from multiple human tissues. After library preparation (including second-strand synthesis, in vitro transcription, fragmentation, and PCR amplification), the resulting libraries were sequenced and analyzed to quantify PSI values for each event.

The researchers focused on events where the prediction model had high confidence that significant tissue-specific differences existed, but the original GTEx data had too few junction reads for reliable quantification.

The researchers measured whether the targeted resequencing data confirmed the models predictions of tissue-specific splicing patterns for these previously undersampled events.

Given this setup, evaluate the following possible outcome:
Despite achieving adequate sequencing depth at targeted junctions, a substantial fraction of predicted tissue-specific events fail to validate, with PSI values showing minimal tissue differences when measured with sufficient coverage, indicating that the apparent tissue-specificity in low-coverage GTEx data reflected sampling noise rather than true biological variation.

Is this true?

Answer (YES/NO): NO